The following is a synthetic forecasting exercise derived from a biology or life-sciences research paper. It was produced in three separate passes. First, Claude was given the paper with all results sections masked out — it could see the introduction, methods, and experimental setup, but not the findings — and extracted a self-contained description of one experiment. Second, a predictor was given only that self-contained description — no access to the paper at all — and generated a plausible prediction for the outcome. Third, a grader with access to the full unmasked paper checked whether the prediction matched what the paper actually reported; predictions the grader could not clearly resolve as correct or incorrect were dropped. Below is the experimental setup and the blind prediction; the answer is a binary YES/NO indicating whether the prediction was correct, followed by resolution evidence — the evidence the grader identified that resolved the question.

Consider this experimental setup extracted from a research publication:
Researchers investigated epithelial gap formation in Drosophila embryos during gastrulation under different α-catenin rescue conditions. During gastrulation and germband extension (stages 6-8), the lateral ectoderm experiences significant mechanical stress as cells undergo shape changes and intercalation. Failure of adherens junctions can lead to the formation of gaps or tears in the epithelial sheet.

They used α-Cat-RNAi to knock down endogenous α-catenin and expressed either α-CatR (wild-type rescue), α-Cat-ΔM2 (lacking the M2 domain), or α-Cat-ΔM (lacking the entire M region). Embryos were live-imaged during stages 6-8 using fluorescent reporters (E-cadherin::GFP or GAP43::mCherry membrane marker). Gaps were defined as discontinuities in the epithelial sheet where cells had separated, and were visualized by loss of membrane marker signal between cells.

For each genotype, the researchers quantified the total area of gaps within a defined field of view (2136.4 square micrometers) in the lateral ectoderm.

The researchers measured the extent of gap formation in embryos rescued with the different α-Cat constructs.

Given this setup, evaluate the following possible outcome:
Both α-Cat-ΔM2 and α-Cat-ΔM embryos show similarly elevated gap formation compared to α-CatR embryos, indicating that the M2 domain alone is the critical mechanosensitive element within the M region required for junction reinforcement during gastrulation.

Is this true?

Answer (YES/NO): NO